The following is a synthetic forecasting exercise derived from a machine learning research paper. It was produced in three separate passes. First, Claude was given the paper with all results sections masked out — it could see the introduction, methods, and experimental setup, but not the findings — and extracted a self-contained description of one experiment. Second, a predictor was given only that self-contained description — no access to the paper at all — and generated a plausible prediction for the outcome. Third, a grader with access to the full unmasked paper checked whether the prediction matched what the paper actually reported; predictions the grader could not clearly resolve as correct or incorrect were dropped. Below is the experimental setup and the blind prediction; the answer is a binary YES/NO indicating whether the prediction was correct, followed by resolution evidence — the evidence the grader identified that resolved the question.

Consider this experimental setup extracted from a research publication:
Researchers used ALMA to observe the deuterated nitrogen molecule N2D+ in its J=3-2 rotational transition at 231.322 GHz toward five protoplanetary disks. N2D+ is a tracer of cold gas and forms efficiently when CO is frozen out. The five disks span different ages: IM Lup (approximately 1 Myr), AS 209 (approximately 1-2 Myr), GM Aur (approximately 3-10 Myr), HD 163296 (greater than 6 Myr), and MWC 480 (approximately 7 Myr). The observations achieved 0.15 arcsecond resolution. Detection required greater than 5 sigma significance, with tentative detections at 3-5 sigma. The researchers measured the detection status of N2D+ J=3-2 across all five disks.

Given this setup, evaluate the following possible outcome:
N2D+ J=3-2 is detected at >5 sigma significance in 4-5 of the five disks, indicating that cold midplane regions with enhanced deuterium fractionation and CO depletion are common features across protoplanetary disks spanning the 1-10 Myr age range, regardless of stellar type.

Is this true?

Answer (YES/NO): YES